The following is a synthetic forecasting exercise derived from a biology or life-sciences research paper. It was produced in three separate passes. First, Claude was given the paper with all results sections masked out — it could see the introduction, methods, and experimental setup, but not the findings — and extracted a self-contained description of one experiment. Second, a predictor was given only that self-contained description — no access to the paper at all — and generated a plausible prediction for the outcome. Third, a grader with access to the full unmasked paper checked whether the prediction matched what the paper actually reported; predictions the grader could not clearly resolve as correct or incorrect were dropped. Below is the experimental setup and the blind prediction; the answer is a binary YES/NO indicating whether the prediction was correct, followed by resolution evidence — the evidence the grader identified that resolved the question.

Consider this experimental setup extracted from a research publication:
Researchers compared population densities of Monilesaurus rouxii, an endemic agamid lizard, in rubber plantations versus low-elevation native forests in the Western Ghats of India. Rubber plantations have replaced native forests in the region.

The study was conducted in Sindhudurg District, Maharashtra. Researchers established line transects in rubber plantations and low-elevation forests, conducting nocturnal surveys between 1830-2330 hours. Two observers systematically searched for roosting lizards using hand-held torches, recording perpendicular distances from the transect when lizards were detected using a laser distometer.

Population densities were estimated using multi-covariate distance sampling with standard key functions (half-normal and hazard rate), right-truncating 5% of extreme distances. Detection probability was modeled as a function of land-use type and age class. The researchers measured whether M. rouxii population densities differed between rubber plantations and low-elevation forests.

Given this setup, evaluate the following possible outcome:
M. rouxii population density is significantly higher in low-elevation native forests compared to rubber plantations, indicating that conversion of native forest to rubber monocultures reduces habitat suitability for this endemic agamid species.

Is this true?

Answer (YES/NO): NO